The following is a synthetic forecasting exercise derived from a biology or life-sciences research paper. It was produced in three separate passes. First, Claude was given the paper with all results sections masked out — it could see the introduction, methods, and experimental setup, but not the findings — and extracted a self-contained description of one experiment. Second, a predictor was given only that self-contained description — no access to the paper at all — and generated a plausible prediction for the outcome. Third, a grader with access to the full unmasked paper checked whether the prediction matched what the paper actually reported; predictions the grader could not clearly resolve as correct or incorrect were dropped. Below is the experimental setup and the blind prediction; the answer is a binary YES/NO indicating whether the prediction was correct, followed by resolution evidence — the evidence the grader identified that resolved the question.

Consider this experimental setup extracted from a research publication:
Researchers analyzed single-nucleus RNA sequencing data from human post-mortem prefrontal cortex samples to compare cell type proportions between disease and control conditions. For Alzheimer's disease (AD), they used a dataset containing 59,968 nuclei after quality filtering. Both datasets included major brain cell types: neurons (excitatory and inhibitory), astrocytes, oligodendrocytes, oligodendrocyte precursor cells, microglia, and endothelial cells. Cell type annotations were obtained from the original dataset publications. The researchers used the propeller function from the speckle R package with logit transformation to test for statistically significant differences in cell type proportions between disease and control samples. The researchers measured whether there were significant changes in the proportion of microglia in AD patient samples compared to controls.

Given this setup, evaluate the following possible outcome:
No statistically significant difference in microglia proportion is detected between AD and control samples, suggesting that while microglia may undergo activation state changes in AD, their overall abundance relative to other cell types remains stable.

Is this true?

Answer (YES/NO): YES